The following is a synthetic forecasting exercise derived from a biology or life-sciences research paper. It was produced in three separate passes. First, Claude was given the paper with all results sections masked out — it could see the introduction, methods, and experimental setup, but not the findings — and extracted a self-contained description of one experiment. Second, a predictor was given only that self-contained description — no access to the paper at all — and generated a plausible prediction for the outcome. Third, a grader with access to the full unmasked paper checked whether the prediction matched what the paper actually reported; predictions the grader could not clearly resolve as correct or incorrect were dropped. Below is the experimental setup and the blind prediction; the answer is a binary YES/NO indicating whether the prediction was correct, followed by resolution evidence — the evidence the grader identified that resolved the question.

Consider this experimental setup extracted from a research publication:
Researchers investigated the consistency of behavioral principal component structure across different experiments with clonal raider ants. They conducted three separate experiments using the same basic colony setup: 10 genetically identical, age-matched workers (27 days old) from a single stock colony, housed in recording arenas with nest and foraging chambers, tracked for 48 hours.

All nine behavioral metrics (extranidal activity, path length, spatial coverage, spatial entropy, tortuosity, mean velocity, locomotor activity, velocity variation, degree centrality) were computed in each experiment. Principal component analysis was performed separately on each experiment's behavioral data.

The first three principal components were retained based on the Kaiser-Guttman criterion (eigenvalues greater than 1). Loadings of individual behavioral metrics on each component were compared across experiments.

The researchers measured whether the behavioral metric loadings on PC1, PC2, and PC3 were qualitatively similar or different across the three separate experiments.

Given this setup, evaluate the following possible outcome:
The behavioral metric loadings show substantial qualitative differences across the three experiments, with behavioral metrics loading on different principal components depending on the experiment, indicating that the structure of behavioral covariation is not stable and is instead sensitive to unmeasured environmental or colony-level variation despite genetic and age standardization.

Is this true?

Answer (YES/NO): NO